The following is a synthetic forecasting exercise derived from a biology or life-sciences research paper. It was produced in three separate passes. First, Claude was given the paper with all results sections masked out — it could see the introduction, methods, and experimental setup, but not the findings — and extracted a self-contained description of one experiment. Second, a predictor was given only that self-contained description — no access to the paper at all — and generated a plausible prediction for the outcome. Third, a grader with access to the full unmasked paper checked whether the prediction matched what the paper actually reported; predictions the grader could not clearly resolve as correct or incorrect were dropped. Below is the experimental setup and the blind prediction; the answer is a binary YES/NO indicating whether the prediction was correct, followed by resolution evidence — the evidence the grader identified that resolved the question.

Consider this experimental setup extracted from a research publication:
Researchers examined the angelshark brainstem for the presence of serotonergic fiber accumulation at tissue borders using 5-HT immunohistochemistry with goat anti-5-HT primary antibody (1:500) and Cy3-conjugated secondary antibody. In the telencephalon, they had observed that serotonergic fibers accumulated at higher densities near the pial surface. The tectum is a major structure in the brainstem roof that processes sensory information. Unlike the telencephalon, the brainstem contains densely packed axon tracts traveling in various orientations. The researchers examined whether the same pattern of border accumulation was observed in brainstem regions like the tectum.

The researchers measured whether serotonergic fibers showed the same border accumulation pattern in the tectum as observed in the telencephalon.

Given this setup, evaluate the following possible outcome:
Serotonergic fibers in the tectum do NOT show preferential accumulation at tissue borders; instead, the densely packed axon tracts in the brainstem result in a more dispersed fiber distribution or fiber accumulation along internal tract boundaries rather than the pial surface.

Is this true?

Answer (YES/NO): NO